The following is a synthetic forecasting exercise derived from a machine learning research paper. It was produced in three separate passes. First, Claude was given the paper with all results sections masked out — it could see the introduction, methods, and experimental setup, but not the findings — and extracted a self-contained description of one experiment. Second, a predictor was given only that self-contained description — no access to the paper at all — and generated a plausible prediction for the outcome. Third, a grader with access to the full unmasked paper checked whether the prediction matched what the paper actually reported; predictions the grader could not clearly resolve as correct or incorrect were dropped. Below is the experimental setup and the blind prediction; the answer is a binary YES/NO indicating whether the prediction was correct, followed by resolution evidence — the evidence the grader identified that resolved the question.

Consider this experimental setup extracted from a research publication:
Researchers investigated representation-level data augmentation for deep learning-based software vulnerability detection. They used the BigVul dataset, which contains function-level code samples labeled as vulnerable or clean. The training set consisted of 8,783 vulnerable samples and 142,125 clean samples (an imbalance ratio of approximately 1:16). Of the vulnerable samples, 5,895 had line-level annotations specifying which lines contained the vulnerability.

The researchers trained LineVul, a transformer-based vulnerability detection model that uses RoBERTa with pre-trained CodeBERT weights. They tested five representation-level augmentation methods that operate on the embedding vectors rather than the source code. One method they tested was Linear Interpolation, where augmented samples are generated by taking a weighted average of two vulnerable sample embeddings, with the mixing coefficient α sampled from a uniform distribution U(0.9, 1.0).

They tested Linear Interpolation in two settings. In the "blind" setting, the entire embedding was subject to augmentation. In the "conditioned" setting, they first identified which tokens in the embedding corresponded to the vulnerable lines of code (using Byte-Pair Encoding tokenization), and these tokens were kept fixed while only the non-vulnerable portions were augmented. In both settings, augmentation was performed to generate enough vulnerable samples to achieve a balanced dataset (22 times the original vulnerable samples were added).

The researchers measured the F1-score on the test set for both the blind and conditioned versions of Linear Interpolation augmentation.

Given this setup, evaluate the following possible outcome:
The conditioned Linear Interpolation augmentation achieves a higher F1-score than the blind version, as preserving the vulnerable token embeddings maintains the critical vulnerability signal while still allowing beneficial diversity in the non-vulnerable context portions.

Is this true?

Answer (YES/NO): YES